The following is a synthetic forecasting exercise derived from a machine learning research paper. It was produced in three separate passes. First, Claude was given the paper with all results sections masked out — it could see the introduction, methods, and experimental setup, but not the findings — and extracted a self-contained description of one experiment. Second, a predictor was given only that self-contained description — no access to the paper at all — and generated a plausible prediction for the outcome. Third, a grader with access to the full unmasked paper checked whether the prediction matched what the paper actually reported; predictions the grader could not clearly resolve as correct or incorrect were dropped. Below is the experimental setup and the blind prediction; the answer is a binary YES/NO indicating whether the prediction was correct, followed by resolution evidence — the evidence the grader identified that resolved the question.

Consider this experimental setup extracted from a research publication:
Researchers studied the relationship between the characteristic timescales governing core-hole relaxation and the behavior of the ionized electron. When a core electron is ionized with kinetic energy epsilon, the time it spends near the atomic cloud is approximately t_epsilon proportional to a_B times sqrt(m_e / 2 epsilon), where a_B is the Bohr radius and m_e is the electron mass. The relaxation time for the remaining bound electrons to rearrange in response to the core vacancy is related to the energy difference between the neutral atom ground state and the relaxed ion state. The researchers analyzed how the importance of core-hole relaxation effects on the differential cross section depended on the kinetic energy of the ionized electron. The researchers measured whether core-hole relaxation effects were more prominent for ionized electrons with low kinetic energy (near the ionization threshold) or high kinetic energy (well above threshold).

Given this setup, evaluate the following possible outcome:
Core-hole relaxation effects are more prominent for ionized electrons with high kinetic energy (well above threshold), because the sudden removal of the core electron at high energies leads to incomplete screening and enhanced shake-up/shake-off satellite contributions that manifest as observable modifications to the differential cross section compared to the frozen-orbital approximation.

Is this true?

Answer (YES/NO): NO